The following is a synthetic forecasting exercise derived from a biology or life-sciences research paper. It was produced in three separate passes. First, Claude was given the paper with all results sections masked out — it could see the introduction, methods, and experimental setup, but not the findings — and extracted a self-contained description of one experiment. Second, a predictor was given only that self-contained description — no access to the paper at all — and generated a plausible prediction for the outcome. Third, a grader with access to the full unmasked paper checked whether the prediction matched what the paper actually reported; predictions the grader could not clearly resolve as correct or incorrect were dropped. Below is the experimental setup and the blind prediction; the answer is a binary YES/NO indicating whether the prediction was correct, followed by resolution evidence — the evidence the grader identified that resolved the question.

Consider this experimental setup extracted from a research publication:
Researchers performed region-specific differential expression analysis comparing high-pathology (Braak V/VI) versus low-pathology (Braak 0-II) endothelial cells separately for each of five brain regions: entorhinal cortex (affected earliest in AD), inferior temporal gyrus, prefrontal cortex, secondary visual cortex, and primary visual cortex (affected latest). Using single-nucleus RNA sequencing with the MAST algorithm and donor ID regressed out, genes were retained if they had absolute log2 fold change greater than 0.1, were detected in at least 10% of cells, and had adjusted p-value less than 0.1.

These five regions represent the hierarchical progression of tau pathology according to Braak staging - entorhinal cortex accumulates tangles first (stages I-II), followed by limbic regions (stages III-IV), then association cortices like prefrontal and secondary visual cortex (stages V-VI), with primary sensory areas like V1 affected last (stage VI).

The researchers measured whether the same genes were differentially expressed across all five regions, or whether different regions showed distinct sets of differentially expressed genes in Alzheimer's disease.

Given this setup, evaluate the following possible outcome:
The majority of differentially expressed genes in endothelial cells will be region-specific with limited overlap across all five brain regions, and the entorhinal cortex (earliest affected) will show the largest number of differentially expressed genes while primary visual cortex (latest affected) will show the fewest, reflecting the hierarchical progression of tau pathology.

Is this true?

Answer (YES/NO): NO